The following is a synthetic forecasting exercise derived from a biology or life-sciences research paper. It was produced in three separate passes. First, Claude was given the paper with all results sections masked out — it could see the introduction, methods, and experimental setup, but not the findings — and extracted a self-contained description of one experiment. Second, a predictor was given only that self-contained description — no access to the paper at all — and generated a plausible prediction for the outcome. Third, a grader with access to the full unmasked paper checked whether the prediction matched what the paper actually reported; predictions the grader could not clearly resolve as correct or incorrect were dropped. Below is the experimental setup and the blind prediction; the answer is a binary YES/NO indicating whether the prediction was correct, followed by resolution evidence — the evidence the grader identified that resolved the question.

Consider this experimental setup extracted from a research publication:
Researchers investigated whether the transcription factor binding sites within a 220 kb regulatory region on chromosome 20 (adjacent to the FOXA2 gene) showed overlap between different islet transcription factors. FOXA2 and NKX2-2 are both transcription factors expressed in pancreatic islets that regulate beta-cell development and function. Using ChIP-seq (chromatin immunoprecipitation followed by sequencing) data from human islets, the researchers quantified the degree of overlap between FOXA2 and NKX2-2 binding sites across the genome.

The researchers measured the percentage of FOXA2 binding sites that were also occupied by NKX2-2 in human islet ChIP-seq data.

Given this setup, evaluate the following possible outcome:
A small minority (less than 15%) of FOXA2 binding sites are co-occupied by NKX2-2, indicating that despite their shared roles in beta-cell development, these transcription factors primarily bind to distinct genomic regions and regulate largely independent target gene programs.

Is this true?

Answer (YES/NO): NO